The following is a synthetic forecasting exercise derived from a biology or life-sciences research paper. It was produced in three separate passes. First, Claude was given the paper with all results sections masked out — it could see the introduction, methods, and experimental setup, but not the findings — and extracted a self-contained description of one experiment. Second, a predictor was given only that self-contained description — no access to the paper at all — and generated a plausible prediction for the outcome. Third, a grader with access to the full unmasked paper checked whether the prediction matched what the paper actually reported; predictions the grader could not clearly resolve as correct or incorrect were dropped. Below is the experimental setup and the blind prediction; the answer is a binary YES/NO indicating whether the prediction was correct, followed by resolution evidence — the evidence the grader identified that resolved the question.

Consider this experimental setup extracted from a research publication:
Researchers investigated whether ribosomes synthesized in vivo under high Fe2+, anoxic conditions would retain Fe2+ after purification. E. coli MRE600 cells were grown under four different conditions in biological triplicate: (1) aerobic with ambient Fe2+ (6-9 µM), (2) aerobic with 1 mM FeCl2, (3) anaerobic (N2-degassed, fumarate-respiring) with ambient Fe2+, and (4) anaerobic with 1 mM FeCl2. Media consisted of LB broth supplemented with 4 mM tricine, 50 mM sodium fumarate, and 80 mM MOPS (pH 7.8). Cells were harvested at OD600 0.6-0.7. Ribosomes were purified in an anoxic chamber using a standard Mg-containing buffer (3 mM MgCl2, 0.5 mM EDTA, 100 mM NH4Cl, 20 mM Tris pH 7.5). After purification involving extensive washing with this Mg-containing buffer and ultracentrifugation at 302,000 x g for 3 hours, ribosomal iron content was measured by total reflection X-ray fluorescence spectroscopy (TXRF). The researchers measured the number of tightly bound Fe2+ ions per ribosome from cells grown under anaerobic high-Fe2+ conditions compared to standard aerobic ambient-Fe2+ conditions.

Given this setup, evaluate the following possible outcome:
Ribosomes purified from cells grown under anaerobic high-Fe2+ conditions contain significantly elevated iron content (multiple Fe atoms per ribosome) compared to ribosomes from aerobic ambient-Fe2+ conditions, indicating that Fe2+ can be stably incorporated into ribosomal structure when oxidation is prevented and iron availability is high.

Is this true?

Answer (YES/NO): YES